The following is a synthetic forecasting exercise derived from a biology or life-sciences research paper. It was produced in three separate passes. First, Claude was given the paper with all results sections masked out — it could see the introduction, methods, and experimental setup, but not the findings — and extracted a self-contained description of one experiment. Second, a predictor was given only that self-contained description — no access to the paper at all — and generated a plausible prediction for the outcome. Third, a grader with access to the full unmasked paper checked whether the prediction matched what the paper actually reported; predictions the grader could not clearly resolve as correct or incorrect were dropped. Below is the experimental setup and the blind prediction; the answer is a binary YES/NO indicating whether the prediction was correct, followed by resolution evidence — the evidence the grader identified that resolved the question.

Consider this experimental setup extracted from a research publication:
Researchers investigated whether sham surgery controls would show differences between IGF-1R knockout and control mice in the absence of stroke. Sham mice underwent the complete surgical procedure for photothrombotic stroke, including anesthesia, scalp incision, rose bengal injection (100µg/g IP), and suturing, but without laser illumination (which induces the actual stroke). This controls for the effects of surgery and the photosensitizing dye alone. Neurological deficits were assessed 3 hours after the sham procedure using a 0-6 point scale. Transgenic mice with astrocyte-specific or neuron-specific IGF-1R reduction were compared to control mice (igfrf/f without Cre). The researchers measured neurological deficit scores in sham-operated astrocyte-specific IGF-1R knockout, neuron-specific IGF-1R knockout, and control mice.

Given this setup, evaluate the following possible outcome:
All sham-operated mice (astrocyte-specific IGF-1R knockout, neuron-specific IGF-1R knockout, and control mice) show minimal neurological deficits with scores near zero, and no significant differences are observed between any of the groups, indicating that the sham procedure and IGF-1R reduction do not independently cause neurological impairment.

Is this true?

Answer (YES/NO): YES